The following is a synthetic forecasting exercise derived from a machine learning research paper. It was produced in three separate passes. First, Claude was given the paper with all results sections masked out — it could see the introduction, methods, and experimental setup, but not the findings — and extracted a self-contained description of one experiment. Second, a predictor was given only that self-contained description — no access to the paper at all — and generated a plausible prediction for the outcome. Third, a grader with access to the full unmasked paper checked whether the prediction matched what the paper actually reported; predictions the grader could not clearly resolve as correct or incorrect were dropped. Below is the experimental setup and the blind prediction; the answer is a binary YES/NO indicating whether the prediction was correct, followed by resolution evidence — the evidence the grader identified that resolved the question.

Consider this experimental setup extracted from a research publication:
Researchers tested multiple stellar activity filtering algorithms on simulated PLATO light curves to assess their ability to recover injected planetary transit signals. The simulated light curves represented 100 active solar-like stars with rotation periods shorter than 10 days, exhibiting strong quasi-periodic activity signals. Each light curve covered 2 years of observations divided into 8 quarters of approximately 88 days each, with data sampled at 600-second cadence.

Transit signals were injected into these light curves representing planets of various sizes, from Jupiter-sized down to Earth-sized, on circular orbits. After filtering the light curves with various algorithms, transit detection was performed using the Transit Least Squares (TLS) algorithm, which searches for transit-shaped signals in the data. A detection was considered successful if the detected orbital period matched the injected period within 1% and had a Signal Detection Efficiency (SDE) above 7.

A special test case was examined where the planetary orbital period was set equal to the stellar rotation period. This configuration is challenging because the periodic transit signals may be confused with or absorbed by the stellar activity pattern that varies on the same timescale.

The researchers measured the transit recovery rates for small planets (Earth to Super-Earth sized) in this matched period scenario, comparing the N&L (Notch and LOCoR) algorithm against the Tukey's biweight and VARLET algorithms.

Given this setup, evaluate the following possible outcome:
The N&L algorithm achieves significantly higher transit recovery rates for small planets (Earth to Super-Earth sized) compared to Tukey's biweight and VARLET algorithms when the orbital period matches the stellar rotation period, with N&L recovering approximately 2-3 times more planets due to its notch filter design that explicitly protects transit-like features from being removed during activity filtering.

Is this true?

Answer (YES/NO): NO